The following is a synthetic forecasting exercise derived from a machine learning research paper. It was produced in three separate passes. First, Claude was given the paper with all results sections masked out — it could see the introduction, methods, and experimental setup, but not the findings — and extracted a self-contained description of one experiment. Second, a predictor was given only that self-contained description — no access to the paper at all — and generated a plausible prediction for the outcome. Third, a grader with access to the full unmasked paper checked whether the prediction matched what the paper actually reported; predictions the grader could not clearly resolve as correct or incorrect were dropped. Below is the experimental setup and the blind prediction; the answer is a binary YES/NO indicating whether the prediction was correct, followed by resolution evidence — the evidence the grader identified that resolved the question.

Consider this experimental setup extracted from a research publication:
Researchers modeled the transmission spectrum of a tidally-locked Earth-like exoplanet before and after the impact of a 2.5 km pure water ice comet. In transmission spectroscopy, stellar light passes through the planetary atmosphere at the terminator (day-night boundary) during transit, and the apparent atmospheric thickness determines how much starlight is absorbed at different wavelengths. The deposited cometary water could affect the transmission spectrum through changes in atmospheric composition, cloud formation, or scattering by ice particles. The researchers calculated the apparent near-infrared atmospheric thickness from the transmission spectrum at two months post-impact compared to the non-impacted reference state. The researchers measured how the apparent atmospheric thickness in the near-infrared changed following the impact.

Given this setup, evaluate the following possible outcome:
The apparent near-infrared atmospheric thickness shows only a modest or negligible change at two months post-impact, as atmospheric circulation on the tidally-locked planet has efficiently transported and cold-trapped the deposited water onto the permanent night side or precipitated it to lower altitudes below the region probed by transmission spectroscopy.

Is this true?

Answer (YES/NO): NO